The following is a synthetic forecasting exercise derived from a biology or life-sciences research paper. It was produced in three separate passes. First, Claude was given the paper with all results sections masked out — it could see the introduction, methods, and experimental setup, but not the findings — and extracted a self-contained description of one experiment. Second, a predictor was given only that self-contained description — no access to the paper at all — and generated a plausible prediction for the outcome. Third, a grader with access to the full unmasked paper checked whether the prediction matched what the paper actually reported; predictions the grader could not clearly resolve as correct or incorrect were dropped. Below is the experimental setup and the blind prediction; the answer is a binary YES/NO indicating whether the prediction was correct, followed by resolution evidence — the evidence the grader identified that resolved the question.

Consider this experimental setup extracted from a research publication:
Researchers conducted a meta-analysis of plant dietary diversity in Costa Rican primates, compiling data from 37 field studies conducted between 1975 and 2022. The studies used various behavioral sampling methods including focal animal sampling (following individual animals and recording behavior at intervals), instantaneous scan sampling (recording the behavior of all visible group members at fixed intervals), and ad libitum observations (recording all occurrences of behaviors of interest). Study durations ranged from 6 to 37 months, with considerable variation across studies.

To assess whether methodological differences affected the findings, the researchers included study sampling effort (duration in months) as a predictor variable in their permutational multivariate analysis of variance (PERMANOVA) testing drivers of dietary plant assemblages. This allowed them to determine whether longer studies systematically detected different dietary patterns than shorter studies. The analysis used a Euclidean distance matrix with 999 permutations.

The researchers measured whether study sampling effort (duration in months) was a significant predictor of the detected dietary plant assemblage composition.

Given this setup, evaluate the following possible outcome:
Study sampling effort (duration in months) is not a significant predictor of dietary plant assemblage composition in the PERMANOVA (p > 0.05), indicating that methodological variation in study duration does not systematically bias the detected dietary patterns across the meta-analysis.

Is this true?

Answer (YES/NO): YES